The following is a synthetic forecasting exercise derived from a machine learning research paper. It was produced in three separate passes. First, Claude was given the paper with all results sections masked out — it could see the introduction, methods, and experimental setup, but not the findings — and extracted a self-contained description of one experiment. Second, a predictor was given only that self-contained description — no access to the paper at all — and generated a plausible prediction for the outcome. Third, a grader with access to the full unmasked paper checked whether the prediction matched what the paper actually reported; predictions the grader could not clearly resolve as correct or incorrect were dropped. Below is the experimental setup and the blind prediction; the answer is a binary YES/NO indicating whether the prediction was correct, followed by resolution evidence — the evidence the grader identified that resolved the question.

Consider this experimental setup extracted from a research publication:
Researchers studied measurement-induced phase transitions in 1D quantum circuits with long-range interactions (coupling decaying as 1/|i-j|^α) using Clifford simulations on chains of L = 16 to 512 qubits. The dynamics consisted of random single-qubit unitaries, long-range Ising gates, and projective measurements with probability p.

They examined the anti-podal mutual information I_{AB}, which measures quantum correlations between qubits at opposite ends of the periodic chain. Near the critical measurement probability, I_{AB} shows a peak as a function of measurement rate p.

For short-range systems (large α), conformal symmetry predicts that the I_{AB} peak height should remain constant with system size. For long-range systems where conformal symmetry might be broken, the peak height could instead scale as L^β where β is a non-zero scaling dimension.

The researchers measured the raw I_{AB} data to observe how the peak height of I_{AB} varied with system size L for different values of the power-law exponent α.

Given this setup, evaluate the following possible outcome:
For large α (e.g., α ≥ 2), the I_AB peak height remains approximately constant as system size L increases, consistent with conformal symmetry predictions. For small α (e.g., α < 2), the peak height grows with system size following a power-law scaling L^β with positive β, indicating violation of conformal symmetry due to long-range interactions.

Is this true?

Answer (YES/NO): NO